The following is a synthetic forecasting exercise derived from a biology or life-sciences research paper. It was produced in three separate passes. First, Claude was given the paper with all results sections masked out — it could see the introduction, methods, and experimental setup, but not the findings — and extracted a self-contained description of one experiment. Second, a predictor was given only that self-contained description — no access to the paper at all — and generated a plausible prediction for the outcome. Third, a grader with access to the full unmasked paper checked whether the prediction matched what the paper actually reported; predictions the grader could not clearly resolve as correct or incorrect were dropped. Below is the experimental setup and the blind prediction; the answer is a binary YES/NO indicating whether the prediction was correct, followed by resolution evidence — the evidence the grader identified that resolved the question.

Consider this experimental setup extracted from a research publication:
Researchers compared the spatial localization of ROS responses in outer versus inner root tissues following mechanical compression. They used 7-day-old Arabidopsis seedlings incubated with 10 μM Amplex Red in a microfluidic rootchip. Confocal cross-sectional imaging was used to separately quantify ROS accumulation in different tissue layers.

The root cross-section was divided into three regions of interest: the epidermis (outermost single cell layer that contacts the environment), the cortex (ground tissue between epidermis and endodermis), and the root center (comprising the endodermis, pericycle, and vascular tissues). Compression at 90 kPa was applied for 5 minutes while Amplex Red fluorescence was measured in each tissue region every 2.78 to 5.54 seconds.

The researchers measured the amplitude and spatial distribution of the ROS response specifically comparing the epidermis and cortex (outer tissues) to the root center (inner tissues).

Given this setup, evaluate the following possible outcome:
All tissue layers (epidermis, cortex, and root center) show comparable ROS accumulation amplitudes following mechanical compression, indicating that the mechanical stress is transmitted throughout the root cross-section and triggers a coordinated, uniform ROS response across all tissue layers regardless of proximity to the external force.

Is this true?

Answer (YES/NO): YES